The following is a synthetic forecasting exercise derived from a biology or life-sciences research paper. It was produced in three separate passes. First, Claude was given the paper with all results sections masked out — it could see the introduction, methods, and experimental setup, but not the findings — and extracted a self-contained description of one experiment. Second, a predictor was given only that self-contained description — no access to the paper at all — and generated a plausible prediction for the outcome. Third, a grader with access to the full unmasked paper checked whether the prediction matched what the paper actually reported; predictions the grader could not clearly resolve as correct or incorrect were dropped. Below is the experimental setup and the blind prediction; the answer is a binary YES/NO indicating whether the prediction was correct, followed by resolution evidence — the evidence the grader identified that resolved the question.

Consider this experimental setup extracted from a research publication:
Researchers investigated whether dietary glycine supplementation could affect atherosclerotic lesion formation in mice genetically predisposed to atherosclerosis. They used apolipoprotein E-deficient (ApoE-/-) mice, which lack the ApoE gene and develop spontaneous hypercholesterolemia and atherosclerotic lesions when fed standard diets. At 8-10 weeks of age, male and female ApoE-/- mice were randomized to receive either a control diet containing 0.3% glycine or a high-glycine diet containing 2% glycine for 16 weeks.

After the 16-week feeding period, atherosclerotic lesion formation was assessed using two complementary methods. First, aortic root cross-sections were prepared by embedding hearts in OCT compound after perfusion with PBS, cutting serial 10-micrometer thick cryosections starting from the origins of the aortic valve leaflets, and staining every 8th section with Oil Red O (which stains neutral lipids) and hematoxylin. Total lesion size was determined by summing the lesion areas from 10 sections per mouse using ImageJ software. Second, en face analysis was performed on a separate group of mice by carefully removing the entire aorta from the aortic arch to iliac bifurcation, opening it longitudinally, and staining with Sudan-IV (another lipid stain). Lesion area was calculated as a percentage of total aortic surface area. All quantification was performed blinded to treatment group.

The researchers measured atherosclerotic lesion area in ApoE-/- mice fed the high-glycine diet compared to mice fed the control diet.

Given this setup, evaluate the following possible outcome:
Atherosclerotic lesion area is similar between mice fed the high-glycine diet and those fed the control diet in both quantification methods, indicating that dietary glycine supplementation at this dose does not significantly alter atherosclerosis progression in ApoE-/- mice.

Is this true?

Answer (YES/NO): YES